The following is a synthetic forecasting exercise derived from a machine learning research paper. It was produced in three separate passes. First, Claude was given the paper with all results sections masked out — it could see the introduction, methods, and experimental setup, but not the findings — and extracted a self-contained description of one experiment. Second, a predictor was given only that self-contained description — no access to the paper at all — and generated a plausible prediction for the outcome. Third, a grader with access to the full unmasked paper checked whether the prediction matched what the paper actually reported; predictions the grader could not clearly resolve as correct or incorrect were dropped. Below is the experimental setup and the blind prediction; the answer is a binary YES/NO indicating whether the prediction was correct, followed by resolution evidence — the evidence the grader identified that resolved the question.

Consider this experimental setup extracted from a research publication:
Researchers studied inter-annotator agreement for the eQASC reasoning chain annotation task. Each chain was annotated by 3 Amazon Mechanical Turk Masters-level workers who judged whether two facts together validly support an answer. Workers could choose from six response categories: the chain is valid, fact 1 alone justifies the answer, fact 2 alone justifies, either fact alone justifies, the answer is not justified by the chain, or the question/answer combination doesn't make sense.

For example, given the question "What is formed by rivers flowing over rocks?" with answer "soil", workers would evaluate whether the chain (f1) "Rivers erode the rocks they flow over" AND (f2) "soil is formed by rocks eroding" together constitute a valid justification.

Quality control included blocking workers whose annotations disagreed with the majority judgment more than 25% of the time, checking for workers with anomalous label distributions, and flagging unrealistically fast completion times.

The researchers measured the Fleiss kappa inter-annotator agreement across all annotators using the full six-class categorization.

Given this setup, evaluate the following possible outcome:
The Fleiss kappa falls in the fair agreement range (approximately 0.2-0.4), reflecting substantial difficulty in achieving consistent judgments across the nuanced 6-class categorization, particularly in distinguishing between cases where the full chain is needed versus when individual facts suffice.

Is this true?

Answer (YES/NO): YES